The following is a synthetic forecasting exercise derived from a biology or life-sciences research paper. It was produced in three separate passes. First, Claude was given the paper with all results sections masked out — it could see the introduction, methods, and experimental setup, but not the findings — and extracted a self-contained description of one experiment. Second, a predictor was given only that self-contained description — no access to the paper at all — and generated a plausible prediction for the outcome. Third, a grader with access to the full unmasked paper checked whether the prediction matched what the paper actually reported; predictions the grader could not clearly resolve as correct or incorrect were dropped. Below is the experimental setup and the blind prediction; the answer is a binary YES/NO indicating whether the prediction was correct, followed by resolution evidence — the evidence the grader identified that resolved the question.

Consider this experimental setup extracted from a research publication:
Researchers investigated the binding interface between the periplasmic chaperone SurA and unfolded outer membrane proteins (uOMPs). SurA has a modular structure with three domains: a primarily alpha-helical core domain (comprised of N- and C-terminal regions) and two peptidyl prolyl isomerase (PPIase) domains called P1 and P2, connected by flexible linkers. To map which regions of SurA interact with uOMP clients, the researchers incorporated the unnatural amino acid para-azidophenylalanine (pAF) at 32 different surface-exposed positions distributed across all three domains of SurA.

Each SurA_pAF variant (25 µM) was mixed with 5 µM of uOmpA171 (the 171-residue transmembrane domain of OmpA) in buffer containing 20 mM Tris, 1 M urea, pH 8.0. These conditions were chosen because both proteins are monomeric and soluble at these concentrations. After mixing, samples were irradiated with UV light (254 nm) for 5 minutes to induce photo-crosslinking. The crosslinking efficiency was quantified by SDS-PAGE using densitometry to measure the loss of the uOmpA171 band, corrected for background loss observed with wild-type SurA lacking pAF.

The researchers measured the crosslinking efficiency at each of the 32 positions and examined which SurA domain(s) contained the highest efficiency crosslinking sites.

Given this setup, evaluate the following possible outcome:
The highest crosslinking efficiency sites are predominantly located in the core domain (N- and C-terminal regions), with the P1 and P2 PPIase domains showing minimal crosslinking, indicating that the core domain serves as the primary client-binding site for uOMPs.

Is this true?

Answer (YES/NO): NO